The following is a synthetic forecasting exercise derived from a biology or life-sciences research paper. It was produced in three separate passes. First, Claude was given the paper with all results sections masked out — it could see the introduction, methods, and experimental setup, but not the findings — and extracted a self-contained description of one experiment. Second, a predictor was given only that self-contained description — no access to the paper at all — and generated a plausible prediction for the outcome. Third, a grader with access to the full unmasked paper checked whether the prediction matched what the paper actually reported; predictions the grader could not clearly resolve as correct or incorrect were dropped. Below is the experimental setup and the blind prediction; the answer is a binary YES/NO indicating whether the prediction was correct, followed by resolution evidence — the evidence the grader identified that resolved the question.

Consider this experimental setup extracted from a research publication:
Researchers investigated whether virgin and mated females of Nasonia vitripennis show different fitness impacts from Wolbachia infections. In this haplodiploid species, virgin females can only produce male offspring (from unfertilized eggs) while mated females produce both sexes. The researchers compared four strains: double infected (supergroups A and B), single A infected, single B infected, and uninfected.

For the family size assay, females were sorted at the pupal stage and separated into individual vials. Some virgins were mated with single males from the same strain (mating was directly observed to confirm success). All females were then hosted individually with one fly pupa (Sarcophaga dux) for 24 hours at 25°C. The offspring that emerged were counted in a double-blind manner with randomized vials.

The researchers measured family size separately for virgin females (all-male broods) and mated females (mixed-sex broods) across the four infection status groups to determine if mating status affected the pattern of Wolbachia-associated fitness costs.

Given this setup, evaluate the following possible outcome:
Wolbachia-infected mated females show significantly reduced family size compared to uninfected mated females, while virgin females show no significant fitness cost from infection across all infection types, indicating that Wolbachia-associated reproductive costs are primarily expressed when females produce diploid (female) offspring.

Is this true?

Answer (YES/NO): NO